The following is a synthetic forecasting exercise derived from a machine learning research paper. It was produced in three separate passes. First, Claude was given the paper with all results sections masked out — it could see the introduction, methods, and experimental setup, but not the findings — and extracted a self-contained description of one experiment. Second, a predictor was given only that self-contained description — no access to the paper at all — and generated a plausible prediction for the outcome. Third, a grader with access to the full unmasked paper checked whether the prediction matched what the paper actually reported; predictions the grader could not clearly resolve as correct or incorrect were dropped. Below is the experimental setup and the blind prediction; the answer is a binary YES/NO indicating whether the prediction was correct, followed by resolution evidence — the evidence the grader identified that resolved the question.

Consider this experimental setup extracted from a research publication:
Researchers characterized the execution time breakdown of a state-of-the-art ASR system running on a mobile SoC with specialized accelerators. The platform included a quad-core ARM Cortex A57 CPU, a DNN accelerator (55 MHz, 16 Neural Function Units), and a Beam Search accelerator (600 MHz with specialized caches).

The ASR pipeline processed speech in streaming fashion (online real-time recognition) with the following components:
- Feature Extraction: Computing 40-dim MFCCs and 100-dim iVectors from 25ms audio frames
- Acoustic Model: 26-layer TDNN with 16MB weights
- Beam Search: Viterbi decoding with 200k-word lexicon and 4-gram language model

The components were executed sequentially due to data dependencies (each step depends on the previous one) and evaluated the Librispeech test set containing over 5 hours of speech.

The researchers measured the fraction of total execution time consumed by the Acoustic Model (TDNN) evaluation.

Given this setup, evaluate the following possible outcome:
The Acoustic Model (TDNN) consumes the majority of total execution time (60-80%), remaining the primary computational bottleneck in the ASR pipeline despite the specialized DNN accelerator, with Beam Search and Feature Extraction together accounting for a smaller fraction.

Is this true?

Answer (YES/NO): NO